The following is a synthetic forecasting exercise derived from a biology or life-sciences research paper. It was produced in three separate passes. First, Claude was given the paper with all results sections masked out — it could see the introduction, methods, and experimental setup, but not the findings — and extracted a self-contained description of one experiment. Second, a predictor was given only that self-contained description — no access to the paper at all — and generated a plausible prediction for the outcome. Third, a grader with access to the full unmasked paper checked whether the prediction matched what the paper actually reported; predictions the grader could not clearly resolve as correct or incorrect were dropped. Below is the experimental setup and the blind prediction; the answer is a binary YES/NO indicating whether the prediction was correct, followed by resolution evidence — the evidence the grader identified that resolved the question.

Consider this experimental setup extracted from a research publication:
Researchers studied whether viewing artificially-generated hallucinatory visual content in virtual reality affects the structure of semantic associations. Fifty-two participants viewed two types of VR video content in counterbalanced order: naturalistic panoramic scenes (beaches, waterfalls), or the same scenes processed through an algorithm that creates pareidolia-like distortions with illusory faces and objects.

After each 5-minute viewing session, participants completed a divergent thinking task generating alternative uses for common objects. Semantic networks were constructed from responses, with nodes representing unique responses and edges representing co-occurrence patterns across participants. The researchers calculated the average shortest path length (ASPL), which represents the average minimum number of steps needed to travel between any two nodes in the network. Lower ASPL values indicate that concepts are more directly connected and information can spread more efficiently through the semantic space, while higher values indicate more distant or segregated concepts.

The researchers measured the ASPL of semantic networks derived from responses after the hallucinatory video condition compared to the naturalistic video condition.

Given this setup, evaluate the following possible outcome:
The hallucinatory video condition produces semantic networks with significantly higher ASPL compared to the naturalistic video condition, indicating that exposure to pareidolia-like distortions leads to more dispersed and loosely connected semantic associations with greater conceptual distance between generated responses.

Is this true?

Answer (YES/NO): NO